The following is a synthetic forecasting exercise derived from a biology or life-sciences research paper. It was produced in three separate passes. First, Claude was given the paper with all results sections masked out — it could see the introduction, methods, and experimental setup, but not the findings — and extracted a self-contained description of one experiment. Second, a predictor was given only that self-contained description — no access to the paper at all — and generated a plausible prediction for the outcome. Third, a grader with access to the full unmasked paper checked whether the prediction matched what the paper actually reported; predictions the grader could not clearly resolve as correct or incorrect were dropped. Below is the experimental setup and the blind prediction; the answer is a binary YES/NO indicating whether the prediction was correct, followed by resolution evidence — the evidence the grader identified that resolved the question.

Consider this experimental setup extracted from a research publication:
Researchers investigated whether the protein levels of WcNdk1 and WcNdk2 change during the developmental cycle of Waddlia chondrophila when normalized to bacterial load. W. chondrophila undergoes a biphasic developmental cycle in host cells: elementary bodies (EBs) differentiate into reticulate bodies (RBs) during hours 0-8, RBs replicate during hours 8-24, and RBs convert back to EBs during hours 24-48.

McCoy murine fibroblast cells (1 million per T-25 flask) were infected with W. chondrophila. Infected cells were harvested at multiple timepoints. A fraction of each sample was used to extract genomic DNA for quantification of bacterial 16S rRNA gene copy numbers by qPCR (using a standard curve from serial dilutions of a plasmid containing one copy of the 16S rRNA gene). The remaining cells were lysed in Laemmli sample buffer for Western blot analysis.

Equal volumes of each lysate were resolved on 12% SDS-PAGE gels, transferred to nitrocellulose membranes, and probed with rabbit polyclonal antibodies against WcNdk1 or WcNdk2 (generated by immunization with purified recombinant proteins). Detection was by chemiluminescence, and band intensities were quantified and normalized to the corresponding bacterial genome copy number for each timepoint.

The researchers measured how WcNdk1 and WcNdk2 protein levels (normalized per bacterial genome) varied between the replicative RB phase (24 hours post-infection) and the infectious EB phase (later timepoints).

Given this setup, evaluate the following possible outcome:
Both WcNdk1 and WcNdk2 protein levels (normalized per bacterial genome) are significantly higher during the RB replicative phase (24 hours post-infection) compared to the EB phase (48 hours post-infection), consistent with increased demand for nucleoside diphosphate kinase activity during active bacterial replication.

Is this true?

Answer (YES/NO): YES